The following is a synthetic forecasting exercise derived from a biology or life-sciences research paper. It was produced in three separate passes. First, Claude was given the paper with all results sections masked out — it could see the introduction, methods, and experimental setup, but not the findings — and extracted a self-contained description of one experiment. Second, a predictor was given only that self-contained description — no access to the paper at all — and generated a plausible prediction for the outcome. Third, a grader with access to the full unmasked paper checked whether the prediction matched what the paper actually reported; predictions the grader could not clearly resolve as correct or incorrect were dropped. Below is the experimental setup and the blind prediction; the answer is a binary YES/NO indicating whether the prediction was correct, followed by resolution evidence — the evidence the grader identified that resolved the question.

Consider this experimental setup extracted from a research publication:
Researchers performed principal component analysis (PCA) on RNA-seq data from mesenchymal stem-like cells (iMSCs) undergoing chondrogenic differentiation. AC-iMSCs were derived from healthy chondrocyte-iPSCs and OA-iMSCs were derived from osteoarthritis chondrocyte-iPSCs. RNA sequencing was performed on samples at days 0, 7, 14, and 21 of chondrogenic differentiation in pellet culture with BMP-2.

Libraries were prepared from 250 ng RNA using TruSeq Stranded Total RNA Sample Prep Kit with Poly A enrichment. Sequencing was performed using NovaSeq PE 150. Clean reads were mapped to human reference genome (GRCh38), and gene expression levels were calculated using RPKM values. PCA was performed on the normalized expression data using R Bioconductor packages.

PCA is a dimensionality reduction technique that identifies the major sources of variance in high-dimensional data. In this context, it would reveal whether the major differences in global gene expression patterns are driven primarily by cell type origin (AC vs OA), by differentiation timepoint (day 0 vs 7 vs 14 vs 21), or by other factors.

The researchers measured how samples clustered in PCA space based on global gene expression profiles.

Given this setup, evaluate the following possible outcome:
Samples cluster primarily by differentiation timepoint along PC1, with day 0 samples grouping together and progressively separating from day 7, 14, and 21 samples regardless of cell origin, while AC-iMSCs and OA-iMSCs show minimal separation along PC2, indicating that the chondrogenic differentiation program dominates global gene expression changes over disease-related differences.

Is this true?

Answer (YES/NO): NO